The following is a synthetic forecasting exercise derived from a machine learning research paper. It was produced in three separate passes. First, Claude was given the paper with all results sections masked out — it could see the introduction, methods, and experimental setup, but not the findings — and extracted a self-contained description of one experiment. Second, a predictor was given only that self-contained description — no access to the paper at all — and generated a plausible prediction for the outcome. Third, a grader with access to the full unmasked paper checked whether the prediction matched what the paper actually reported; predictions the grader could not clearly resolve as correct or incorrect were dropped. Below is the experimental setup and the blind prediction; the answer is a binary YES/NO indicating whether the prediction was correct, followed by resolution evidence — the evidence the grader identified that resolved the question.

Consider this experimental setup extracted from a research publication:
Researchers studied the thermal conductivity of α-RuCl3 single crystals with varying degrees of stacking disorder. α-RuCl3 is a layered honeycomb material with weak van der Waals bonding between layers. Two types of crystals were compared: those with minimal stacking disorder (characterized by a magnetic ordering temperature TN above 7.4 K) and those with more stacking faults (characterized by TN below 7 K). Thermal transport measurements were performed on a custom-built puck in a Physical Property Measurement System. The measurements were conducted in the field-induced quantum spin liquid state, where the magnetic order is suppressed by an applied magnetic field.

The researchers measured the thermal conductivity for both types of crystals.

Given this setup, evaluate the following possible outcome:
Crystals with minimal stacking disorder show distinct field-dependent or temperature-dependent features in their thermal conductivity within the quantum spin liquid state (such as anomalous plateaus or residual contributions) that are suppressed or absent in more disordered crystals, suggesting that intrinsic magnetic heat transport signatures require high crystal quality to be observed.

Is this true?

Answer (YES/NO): NO